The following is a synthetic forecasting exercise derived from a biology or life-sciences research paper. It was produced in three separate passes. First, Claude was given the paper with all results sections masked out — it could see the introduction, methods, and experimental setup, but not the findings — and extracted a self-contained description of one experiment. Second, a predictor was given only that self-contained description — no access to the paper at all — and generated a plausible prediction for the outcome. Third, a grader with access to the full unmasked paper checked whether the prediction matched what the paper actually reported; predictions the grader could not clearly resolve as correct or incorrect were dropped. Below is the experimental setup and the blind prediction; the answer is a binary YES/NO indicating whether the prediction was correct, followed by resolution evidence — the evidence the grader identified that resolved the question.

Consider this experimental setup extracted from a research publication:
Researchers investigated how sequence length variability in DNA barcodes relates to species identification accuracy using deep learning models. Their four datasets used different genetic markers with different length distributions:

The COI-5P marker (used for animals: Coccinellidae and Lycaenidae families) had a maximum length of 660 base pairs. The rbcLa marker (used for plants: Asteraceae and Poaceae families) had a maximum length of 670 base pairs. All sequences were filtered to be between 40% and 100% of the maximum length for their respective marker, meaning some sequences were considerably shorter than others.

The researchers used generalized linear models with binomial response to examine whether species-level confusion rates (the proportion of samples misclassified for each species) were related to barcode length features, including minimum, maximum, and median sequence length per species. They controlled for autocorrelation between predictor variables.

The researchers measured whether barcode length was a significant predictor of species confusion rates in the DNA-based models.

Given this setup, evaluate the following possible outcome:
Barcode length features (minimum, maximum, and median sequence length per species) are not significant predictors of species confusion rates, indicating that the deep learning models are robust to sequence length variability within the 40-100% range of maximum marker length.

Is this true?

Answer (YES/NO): NO